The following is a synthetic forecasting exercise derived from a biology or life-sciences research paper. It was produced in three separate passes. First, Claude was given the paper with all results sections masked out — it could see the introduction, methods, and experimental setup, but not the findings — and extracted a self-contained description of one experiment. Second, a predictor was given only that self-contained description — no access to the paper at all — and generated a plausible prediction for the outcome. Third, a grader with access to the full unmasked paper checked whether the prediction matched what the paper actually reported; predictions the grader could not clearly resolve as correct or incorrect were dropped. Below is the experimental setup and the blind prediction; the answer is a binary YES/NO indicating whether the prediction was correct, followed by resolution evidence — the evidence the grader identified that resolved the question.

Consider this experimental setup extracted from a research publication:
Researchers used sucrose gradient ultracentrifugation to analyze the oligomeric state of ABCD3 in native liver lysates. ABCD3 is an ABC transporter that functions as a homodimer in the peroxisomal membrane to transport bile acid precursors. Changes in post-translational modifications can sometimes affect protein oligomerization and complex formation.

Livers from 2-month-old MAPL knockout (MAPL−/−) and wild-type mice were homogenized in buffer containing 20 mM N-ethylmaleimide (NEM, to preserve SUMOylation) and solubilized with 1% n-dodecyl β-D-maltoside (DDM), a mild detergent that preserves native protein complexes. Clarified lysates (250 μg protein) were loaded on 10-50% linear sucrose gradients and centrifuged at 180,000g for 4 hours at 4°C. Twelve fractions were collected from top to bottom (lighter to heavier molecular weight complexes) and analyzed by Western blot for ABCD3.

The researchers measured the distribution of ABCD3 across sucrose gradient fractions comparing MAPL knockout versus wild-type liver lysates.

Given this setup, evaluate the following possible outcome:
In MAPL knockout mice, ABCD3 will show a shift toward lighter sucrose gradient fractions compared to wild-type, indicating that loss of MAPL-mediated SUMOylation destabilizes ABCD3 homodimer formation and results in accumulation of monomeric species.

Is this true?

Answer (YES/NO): NO